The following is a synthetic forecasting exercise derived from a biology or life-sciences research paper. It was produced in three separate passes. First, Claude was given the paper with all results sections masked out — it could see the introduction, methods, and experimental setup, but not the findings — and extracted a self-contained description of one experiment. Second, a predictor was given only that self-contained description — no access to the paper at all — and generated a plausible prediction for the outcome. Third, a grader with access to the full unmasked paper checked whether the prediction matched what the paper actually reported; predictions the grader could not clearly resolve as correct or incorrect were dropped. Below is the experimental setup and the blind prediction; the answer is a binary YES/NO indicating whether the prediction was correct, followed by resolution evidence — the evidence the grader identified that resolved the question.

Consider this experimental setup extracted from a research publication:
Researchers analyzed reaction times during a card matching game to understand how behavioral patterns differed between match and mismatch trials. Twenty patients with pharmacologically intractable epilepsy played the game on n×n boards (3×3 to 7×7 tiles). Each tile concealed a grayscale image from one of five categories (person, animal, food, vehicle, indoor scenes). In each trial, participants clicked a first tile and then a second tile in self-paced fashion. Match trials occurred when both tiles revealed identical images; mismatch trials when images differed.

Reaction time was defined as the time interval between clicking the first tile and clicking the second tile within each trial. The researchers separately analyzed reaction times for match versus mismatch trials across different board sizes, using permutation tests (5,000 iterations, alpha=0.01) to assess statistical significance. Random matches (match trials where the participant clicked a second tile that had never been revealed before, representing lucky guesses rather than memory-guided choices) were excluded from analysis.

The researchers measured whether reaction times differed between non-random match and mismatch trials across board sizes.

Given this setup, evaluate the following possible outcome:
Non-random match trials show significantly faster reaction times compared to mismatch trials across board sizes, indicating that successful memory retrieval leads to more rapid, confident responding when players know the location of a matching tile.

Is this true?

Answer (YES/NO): YES